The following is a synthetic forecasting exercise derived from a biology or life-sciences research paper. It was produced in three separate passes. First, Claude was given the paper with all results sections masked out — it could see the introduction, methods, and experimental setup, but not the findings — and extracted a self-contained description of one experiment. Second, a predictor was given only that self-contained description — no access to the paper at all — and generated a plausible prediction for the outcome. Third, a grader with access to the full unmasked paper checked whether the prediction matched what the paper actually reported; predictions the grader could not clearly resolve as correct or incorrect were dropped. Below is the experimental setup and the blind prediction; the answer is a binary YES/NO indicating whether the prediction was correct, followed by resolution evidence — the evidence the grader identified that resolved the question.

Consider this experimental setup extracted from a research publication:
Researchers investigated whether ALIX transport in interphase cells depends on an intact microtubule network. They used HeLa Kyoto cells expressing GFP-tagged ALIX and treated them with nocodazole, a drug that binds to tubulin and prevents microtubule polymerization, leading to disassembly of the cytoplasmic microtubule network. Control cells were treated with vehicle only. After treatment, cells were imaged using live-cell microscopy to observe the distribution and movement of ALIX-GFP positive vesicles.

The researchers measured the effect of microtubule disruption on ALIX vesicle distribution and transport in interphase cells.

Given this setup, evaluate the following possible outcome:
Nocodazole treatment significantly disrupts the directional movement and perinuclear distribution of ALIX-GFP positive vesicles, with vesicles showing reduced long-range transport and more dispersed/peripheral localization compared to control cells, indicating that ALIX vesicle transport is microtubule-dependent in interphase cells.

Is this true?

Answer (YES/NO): NO